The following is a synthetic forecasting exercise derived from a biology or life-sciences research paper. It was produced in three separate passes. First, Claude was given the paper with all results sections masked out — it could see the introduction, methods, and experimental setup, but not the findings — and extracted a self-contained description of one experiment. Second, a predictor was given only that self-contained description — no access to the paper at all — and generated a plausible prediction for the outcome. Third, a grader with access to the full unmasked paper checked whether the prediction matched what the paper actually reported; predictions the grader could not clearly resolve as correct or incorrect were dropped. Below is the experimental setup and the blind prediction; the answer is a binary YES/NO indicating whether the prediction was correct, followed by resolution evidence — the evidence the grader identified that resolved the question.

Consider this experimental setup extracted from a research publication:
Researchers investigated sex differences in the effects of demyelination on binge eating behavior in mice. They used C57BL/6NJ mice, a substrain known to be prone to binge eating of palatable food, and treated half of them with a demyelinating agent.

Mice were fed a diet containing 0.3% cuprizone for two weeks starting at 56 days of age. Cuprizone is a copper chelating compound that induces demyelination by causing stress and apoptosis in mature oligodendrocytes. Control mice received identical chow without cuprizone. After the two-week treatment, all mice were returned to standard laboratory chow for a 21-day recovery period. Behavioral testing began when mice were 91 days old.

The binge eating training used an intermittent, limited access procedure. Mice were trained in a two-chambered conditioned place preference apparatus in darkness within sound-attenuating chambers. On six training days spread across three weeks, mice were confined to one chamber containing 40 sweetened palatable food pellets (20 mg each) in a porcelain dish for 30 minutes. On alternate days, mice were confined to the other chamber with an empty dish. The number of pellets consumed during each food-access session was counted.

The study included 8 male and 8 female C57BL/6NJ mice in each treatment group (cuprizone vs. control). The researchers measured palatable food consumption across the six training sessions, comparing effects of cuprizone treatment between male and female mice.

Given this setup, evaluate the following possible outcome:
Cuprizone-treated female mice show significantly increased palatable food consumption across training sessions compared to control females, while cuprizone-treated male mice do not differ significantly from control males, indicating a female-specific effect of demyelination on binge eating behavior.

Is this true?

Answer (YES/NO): NO